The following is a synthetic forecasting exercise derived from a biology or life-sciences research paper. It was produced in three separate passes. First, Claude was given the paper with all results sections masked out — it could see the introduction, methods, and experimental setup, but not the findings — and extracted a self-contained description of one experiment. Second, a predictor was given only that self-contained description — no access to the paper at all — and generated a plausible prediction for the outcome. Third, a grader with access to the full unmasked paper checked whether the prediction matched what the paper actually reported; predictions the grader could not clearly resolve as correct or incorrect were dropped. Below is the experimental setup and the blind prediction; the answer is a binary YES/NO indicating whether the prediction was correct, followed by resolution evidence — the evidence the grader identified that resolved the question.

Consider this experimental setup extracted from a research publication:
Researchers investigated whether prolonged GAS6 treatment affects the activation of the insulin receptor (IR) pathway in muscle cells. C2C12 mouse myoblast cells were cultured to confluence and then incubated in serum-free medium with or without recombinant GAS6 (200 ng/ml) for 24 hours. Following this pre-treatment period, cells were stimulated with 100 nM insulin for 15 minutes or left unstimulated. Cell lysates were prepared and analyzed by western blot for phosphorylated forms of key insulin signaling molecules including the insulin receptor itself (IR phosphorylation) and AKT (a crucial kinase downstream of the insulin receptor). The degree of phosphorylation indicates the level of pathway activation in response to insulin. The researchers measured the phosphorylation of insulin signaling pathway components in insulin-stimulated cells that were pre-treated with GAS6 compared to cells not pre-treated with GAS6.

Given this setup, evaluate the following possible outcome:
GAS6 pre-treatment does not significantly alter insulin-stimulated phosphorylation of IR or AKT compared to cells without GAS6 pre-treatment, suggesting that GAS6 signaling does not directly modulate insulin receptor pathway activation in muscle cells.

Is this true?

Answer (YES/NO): NO